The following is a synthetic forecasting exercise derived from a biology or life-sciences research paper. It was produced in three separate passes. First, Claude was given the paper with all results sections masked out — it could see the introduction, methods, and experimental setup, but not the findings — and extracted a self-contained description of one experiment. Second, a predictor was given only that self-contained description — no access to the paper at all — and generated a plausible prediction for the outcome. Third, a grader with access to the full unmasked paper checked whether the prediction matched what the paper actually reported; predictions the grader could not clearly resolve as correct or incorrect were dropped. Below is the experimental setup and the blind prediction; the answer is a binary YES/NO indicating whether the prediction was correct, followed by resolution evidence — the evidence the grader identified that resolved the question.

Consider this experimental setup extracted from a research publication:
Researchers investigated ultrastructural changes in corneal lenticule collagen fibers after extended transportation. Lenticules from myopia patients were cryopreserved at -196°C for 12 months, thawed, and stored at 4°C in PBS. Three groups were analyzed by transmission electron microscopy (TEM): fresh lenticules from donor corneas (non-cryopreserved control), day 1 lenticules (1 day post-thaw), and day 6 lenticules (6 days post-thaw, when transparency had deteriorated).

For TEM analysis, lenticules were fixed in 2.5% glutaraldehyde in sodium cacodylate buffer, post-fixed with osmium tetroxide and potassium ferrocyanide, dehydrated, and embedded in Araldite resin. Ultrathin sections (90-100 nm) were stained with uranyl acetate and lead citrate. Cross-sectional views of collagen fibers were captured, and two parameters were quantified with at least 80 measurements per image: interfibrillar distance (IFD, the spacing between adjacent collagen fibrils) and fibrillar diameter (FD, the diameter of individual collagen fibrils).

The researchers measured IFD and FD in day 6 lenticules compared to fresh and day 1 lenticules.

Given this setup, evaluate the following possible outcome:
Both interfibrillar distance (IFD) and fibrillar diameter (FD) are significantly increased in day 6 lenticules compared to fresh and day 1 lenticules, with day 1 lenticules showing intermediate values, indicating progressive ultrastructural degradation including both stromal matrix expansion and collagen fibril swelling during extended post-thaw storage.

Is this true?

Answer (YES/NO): NO